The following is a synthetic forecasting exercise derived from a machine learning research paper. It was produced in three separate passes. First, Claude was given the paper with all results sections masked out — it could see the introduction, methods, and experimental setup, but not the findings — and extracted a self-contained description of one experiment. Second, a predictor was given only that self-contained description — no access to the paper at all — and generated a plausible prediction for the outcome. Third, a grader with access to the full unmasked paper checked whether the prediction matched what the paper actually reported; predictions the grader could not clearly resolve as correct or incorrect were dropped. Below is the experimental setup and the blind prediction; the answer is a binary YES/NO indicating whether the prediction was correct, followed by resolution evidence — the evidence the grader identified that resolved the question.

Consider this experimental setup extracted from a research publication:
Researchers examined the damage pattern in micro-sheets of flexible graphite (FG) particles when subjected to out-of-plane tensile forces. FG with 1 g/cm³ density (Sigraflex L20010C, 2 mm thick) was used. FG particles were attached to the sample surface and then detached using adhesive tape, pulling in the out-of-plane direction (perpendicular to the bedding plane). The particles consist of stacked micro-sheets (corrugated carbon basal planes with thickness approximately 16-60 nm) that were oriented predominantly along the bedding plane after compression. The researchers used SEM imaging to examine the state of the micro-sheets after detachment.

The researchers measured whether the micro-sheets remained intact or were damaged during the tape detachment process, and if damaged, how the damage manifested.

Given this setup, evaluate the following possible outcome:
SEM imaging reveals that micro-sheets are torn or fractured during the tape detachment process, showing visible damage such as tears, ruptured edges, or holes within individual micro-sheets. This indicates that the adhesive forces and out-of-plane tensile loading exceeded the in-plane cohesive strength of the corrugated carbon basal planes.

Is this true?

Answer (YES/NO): YES